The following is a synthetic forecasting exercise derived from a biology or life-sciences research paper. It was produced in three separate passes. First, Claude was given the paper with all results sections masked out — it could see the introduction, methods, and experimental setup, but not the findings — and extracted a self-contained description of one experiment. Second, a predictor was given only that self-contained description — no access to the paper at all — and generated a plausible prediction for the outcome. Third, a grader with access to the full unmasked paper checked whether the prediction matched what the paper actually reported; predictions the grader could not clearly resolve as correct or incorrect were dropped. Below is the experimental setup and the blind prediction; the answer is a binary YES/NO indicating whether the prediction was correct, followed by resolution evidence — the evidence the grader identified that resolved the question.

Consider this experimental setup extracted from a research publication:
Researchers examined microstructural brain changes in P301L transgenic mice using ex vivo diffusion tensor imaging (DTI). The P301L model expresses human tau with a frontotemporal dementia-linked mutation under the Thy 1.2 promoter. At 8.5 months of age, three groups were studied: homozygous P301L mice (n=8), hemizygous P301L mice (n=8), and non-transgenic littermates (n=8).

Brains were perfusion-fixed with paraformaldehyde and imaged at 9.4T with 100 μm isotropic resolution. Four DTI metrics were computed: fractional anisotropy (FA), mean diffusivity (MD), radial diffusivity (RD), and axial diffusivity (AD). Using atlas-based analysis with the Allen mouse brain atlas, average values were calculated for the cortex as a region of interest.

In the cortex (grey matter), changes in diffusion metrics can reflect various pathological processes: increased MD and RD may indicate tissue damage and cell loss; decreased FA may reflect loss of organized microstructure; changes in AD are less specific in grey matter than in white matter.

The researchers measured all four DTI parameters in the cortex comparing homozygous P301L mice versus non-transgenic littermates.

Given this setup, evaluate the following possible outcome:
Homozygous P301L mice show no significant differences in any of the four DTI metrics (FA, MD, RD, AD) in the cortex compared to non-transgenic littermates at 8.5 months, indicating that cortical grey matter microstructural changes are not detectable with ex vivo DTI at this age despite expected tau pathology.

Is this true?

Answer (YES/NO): NO